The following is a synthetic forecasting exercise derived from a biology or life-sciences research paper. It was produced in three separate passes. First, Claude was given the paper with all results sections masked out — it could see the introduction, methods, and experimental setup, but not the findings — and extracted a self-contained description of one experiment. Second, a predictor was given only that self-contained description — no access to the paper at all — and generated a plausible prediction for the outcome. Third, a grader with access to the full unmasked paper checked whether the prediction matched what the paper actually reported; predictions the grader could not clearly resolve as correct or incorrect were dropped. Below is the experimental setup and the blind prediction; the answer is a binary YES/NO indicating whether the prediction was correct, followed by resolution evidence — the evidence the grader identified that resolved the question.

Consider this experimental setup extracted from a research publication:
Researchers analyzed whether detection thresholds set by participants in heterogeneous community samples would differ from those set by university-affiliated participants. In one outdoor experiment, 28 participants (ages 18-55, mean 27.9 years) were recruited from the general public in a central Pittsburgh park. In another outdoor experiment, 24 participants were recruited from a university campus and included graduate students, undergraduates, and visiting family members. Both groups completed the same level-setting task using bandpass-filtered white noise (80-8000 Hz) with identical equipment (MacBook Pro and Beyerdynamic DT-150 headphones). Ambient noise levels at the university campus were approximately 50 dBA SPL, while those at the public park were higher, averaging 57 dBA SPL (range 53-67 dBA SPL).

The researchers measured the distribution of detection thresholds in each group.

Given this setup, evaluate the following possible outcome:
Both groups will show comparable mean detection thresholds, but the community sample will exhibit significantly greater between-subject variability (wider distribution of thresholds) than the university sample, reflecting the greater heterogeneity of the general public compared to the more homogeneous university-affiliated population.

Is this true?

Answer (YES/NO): NO